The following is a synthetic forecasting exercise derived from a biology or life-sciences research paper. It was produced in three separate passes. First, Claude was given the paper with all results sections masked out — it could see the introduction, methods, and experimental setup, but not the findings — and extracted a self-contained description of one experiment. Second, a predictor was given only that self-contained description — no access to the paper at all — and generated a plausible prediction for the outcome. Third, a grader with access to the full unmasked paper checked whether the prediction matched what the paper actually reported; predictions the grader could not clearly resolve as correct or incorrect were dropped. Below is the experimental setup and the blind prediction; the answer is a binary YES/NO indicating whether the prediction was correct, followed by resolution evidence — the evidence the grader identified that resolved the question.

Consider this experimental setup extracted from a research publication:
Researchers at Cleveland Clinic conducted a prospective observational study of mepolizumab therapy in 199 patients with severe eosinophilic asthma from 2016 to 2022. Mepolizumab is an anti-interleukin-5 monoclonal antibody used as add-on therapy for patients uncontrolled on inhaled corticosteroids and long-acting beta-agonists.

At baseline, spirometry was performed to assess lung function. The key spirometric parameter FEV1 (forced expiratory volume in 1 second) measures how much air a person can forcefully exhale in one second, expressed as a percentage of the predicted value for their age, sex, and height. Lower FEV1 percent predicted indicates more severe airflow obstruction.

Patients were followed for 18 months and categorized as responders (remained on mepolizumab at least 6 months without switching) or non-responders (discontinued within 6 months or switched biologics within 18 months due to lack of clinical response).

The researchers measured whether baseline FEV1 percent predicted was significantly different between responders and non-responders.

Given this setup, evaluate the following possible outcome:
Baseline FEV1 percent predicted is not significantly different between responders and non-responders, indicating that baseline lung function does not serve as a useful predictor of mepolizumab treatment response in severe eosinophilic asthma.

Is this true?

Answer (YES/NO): YES